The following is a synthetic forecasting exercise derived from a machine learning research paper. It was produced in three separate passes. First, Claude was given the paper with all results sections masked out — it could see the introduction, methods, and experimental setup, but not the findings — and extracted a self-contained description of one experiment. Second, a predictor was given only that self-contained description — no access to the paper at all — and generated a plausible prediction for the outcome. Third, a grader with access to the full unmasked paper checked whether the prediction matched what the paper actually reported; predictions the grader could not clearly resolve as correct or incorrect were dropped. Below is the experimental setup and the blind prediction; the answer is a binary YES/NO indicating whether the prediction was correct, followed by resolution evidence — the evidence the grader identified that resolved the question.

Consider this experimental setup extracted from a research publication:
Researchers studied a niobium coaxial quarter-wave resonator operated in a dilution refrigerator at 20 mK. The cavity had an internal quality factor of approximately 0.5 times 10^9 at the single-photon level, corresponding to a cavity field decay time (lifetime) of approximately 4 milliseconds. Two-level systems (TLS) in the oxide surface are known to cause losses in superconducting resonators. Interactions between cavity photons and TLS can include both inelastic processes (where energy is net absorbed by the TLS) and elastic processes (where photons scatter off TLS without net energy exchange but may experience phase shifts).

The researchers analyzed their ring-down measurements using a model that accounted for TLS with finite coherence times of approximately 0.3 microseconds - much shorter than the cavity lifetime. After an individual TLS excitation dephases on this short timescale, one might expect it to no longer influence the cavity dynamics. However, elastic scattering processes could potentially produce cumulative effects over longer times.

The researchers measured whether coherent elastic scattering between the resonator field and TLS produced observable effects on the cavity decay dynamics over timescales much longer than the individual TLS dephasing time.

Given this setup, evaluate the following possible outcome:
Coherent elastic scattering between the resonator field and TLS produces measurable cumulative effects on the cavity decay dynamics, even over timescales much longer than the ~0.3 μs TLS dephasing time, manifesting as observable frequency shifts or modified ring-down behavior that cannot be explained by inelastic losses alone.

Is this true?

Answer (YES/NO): YES